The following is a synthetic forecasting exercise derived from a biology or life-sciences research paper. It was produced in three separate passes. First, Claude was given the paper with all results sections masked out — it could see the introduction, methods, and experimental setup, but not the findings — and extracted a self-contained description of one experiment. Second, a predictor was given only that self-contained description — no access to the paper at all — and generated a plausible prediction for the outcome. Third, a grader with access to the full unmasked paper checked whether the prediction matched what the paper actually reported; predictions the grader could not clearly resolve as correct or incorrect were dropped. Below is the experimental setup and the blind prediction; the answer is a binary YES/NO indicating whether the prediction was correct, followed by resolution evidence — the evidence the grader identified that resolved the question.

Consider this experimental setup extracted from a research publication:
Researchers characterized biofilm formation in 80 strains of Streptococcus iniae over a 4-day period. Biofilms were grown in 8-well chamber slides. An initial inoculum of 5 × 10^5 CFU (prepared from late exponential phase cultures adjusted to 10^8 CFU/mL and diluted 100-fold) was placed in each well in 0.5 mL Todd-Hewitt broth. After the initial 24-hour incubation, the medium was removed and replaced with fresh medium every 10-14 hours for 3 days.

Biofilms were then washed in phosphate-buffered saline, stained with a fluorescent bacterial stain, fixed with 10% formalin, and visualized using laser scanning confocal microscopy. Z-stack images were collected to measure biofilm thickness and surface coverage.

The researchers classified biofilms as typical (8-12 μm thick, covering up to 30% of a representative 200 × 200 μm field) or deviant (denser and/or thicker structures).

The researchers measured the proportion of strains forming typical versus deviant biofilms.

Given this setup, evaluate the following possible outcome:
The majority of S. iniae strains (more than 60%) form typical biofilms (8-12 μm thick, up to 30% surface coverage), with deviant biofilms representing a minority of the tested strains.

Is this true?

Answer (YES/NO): YES